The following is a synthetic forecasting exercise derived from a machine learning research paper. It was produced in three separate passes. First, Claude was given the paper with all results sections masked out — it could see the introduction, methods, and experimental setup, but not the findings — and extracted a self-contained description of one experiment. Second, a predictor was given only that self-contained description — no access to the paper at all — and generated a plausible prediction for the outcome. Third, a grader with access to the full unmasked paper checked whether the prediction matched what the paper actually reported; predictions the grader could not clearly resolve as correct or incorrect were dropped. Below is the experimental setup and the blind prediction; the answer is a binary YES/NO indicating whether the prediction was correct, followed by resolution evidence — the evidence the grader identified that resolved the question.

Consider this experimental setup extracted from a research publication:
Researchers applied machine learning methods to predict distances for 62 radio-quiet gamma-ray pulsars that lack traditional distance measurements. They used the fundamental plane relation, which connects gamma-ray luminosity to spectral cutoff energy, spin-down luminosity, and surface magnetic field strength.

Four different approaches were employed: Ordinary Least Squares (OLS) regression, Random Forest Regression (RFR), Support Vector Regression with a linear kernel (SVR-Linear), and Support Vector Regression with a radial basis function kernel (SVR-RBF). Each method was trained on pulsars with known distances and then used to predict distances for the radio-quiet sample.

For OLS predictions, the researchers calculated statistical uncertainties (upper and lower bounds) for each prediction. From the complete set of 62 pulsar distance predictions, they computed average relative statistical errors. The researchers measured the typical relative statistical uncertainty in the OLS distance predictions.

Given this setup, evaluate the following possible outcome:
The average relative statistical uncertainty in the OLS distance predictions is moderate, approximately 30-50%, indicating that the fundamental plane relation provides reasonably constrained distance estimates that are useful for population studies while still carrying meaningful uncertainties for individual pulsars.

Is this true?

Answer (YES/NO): NO